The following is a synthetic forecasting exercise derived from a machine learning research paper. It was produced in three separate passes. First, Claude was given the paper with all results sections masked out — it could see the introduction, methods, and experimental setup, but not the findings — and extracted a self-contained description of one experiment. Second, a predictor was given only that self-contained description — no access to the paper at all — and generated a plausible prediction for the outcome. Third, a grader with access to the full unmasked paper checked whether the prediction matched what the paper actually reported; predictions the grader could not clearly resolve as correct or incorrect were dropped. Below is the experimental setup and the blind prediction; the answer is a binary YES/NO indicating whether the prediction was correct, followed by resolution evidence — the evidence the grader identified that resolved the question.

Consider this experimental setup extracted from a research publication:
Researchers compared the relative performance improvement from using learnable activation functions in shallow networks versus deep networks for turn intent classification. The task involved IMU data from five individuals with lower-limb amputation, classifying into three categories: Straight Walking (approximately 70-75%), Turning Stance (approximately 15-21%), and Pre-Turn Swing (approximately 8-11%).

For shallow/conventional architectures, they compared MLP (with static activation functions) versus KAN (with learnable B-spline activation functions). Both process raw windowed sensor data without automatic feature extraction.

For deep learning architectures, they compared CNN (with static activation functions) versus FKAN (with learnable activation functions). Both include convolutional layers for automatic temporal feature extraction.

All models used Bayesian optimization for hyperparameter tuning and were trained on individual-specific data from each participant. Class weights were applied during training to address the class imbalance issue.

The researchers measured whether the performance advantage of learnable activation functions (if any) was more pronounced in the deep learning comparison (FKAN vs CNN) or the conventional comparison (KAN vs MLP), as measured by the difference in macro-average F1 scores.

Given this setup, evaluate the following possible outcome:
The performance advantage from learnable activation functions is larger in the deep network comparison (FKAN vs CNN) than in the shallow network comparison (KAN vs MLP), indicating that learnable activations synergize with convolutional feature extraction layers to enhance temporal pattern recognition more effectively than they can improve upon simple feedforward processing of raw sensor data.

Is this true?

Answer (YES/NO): NO